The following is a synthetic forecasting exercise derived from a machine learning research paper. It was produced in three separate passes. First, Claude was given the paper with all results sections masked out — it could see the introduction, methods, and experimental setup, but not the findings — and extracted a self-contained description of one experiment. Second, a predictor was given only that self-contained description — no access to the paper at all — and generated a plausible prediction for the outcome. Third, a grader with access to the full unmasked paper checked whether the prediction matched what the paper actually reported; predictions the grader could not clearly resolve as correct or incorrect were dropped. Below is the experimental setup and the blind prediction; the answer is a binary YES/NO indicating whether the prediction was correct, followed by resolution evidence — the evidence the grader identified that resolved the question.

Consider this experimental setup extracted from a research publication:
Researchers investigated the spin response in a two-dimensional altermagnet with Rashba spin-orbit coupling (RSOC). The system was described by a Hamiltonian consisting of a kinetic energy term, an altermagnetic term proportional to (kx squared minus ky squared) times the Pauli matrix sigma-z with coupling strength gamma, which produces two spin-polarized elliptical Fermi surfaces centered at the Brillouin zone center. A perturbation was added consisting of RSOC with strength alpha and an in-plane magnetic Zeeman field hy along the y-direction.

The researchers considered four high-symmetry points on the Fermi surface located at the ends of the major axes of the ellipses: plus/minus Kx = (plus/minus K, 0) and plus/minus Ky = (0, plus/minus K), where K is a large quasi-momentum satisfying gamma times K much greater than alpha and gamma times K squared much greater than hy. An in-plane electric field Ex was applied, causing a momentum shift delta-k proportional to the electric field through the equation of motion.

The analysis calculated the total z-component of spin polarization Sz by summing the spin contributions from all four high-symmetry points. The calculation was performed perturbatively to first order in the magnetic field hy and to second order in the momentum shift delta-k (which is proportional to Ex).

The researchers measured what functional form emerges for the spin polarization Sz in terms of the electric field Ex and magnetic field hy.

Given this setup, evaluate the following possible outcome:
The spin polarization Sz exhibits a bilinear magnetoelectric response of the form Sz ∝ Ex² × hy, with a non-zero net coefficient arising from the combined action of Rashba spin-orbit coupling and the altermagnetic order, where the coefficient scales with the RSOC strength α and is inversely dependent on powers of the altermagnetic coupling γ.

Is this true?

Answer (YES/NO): NO